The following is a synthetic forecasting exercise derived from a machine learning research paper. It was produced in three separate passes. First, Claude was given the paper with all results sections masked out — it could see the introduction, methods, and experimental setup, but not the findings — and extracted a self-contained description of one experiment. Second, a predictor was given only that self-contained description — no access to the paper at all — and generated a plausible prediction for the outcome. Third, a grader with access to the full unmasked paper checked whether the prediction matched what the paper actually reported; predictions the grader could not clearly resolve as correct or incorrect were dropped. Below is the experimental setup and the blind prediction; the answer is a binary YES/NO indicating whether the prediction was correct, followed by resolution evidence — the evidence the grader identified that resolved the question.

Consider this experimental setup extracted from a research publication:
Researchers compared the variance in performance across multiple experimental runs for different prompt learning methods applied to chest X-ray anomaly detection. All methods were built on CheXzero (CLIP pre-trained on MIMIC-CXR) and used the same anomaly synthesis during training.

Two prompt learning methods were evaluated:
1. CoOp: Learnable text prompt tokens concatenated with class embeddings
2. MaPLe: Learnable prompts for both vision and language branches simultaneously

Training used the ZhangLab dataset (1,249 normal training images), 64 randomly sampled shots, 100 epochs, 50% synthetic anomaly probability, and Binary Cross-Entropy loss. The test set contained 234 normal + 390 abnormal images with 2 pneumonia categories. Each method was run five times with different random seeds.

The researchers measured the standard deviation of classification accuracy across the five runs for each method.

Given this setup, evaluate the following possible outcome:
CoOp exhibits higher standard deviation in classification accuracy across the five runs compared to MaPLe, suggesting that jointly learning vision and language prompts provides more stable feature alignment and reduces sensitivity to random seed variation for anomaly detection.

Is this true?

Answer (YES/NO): YES